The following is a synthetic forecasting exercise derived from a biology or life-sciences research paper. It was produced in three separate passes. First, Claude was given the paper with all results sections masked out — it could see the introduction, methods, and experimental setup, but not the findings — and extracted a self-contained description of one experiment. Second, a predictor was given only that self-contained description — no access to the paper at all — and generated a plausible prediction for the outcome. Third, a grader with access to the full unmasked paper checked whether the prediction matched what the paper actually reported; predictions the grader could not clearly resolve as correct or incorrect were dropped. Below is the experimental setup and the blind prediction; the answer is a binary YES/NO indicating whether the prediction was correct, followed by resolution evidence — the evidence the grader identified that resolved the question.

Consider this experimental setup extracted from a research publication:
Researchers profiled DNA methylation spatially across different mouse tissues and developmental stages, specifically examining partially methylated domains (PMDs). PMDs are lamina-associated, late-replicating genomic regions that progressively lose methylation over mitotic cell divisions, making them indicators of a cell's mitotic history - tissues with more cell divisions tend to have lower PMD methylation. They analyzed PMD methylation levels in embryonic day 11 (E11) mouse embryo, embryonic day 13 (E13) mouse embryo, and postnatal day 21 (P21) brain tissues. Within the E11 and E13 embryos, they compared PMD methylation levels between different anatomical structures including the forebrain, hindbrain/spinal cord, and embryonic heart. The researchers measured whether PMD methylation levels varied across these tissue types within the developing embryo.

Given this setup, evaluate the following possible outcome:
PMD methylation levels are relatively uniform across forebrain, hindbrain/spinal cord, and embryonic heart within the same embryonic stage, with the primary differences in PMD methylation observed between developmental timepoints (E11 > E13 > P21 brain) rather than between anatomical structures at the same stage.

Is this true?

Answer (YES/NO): NO